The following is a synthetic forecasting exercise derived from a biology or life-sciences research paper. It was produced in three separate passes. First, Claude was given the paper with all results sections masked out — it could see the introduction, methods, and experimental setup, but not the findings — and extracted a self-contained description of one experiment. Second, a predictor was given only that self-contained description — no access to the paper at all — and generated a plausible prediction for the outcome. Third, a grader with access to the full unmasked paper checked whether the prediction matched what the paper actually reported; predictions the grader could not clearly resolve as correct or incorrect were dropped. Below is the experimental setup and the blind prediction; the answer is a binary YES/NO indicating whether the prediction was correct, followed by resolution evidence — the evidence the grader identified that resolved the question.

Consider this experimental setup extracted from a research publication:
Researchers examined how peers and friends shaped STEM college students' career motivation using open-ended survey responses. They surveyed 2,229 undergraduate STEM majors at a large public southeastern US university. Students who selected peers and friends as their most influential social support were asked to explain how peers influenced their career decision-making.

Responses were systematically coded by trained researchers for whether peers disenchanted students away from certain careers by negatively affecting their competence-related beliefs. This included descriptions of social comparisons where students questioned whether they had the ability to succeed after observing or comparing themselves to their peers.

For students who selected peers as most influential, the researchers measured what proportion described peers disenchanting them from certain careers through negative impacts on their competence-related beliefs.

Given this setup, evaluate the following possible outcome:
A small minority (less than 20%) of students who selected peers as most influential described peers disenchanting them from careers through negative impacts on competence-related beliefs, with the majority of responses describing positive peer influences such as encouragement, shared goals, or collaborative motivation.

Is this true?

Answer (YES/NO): YES